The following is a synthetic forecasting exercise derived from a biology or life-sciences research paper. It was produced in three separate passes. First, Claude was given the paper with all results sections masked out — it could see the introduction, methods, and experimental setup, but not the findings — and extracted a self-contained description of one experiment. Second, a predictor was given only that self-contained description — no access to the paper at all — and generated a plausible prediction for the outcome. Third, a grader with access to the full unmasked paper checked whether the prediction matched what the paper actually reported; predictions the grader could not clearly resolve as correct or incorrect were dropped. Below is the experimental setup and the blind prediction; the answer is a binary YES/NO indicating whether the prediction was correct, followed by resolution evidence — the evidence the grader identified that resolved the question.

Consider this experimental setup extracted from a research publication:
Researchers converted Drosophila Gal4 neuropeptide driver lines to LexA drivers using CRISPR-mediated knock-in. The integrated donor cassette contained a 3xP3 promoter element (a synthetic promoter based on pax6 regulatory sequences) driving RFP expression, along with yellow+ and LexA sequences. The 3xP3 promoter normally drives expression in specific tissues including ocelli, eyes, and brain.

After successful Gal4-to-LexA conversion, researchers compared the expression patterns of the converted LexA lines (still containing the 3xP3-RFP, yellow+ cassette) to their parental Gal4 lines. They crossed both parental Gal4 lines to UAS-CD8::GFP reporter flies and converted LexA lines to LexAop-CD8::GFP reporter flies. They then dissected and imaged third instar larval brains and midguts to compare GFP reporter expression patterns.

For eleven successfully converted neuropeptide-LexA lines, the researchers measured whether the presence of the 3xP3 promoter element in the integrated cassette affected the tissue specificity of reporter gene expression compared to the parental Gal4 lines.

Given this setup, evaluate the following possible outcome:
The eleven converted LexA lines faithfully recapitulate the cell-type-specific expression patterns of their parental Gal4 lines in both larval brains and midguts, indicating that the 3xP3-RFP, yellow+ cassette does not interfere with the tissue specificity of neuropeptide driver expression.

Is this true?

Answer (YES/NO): NO